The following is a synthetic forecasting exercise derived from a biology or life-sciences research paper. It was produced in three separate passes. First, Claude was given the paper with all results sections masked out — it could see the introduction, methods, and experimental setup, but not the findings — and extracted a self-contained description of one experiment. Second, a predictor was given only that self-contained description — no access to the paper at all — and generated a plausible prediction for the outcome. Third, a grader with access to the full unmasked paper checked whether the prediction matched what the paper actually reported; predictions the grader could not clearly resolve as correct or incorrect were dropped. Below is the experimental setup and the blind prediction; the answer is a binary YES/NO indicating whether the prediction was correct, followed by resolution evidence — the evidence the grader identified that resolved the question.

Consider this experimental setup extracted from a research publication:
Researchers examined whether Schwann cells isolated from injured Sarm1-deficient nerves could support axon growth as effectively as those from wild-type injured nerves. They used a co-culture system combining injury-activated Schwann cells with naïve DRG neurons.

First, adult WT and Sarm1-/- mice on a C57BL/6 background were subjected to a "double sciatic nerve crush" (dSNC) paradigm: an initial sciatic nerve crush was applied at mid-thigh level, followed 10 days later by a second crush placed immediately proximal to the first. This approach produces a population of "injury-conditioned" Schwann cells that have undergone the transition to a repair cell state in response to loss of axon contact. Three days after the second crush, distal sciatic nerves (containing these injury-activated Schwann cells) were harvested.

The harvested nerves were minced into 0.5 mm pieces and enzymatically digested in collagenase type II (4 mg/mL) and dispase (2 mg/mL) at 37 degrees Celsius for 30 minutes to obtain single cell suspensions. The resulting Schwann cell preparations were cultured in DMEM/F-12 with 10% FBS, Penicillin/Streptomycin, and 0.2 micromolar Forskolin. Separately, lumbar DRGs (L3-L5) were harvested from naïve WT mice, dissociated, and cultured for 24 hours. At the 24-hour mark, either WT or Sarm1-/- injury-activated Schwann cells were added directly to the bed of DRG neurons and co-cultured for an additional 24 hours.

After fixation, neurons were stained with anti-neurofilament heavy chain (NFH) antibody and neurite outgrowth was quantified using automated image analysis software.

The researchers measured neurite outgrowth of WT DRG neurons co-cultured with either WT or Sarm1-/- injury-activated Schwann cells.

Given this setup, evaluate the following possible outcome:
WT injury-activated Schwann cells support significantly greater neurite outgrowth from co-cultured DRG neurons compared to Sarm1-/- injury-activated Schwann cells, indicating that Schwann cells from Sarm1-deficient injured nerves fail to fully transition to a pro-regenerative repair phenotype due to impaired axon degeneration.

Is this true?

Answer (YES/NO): NO